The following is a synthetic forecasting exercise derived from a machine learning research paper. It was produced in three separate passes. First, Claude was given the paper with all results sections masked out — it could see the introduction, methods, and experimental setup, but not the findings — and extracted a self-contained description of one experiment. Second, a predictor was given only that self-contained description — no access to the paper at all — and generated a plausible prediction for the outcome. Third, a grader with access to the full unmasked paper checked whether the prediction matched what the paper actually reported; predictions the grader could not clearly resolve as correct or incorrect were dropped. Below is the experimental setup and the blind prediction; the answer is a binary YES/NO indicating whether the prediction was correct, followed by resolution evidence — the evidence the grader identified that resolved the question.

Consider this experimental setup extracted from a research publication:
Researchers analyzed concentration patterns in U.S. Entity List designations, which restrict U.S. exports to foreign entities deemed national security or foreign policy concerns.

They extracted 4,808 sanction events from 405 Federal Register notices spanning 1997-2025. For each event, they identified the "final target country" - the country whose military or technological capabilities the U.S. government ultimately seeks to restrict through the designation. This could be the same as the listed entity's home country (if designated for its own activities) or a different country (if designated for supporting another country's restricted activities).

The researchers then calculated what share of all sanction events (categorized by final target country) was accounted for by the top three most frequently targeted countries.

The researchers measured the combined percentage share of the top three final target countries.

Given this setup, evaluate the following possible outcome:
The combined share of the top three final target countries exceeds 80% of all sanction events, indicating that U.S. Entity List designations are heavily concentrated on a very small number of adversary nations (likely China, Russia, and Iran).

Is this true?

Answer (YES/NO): NO